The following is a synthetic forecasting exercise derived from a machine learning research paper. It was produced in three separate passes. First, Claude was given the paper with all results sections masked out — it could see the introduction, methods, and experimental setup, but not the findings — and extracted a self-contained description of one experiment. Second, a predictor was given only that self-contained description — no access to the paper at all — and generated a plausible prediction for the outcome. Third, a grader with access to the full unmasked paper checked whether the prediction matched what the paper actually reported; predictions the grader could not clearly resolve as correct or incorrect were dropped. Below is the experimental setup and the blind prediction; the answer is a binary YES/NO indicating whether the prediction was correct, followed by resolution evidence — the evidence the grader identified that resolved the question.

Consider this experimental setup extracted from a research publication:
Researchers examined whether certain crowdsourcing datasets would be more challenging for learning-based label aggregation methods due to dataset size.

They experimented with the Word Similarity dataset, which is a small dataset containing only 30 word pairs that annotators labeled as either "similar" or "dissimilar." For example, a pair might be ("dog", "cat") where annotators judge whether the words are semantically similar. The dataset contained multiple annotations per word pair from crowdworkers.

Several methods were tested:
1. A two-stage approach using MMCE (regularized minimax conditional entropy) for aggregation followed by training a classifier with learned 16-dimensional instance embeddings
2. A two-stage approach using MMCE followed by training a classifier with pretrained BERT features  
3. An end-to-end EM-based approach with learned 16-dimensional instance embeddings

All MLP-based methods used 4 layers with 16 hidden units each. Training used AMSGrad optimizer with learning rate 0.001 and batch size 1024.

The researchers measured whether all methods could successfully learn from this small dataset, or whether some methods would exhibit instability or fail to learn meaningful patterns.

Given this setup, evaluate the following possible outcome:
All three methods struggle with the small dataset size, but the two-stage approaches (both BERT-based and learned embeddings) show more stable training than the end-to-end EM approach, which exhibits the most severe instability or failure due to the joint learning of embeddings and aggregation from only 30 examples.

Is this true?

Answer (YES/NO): NO